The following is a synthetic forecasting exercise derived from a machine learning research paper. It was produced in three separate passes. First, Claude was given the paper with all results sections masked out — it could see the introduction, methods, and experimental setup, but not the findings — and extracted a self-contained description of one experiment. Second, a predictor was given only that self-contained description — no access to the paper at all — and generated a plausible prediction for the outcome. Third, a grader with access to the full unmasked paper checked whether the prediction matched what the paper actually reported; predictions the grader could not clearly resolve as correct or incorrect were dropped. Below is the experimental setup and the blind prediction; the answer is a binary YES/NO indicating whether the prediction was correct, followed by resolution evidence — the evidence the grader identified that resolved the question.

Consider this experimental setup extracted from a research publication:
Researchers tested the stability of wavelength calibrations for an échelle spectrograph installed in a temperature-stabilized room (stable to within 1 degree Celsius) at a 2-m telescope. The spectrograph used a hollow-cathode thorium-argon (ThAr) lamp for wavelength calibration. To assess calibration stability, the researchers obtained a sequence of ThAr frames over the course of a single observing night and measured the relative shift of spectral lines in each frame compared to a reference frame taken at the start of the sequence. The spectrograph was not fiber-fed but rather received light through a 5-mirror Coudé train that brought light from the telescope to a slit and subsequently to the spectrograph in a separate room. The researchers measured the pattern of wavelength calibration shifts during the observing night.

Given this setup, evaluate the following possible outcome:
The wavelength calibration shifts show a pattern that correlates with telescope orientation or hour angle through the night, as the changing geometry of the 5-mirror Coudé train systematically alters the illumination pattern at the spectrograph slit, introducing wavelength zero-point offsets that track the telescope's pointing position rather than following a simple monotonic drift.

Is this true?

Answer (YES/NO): NO